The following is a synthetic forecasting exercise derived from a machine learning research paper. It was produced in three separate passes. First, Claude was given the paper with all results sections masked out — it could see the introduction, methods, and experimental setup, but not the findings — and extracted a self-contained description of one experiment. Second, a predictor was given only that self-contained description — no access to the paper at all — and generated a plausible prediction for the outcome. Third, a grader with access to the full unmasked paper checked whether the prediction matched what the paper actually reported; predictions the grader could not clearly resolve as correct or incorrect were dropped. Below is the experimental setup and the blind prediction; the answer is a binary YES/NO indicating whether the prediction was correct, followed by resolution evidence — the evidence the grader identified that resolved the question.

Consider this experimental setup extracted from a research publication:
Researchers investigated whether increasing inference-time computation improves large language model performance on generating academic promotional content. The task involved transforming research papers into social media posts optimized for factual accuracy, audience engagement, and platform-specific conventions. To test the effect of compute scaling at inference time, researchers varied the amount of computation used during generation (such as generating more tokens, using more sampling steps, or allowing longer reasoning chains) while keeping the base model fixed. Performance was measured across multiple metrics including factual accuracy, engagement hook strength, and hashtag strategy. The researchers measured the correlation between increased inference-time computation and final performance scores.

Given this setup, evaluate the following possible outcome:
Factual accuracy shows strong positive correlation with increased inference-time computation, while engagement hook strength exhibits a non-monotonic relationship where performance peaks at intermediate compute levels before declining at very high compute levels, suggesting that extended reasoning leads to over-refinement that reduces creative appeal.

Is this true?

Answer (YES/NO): NO